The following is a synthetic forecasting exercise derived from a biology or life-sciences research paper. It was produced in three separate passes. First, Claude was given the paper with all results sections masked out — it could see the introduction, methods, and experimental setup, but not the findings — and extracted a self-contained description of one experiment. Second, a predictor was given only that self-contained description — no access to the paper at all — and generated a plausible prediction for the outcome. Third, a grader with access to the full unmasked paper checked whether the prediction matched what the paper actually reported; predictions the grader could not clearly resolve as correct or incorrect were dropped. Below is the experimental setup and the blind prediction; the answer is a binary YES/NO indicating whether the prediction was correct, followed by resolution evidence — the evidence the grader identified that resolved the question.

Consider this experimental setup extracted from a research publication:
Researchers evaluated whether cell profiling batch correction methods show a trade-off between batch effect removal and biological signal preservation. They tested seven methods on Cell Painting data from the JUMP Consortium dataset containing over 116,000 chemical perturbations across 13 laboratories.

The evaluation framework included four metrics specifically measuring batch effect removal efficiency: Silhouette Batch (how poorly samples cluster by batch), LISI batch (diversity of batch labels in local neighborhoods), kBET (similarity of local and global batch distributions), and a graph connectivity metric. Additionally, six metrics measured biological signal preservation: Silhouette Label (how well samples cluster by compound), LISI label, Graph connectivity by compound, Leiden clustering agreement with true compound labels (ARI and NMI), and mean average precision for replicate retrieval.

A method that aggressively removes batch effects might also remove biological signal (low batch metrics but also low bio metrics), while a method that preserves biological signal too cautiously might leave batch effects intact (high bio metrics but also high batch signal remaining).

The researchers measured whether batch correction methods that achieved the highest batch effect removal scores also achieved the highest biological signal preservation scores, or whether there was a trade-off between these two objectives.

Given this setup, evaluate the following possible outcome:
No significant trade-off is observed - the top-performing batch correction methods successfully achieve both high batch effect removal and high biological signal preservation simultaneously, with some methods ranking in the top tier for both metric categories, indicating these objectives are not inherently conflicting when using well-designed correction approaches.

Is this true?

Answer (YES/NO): YES